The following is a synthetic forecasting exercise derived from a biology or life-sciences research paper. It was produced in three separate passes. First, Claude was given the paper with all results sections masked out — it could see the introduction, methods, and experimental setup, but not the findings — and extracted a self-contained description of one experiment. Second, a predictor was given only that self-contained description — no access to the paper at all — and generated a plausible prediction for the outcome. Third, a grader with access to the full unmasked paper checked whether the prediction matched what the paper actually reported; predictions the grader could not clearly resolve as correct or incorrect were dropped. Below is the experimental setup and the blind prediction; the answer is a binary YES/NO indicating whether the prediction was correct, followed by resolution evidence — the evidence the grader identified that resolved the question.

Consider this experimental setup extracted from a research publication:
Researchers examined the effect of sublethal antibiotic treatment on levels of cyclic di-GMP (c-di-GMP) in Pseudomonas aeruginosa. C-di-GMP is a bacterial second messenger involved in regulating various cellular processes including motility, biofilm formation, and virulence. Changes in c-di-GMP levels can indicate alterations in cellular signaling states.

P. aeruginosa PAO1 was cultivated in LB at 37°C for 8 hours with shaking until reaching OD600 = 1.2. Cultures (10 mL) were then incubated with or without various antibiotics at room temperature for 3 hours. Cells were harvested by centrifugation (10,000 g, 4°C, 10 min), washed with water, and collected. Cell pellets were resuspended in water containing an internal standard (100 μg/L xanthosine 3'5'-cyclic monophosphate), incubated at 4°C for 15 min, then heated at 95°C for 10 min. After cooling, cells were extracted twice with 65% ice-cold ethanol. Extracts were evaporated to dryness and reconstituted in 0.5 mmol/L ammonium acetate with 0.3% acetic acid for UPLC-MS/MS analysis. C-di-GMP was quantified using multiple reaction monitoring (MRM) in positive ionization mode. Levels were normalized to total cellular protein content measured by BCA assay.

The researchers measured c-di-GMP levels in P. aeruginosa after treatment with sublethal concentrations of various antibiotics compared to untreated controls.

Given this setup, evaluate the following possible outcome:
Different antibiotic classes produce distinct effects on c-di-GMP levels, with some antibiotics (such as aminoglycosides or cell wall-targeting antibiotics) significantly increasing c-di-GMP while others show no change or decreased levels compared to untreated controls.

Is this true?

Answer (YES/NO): NO